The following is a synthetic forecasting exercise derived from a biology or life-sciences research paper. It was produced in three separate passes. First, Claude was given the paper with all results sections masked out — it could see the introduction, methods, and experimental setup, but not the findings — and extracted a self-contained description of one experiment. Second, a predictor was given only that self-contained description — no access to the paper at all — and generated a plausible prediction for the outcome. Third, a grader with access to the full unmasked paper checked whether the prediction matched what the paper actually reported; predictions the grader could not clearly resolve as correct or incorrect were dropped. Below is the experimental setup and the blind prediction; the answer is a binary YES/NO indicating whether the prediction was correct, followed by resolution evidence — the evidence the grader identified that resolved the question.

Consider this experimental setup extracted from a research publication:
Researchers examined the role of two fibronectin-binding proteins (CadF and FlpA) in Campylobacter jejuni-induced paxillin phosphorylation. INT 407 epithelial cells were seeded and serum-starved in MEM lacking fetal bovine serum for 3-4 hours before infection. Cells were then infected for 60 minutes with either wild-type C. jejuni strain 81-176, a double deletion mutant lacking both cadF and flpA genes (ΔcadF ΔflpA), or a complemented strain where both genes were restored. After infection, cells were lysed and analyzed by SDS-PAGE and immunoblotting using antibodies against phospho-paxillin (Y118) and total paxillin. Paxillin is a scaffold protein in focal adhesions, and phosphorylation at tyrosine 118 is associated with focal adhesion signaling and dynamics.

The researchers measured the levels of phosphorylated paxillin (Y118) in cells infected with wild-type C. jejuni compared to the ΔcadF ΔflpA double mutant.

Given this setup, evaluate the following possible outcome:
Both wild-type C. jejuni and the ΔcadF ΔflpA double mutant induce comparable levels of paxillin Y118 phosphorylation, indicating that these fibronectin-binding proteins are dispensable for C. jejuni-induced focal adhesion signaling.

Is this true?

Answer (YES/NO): NO